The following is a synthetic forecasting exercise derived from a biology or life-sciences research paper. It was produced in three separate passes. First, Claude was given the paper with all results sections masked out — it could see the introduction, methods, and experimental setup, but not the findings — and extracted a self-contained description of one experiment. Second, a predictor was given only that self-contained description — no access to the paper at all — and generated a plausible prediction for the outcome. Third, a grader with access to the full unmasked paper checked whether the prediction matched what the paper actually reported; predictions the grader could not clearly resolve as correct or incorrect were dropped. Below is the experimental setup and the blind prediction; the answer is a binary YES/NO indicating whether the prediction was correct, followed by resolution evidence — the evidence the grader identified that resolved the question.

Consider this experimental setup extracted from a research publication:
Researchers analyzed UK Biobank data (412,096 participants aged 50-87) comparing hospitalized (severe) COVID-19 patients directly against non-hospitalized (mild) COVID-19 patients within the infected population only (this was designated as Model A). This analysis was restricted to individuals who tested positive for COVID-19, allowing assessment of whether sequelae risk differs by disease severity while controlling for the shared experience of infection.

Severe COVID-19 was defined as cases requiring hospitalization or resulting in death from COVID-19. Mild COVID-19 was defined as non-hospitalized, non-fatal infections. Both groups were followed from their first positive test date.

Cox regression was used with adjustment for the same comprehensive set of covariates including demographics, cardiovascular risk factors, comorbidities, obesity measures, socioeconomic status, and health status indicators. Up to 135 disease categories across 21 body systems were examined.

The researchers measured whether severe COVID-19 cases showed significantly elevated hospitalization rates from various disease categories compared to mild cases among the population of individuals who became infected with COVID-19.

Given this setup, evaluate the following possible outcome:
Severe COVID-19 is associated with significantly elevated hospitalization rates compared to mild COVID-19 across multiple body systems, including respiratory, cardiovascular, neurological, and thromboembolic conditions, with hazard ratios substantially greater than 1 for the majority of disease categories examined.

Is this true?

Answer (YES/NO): YES